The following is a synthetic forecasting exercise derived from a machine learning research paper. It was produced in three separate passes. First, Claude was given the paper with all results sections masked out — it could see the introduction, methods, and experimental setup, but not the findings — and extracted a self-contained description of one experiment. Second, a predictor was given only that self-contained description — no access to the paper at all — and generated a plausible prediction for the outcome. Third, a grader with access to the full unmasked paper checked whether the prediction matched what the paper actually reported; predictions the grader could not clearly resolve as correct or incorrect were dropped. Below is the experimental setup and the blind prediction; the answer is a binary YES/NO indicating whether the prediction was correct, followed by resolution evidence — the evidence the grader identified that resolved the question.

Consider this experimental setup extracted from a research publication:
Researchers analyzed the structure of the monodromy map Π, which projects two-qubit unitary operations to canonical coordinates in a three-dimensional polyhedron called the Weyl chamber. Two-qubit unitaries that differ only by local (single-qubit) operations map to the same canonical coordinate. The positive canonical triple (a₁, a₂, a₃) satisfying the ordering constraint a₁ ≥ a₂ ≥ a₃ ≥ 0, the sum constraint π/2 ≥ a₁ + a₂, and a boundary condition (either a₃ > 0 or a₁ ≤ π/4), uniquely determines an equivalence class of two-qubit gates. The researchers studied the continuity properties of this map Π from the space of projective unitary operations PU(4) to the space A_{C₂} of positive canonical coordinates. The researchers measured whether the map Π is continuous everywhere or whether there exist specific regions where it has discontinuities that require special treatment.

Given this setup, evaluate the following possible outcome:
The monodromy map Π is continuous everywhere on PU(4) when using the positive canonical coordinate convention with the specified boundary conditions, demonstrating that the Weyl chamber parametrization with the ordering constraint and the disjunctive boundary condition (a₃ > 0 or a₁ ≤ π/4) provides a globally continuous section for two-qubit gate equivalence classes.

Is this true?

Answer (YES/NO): NO